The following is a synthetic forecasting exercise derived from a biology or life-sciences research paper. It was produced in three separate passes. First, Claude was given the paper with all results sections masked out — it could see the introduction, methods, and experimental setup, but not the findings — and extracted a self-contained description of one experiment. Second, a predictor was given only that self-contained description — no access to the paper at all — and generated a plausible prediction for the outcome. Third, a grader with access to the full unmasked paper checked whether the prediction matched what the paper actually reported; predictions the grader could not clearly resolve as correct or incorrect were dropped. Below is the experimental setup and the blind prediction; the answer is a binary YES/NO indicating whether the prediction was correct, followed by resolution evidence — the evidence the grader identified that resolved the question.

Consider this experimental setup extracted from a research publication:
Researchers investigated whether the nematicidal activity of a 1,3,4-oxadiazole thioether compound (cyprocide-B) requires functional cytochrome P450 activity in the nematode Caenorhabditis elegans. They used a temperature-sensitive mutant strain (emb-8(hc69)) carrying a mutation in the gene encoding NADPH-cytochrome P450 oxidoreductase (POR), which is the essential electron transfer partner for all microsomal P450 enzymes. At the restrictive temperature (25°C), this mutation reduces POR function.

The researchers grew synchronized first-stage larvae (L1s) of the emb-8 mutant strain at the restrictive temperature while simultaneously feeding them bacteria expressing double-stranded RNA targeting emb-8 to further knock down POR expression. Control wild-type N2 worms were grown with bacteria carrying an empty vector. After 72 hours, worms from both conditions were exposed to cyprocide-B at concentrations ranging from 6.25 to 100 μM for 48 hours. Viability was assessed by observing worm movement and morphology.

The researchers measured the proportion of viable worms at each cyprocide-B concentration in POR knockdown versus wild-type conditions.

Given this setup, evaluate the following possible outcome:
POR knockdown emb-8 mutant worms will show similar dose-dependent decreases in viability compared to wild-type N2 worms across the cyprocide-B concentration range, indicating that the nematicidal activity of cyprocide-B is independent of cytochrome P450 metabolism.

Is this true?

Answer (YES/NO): NO